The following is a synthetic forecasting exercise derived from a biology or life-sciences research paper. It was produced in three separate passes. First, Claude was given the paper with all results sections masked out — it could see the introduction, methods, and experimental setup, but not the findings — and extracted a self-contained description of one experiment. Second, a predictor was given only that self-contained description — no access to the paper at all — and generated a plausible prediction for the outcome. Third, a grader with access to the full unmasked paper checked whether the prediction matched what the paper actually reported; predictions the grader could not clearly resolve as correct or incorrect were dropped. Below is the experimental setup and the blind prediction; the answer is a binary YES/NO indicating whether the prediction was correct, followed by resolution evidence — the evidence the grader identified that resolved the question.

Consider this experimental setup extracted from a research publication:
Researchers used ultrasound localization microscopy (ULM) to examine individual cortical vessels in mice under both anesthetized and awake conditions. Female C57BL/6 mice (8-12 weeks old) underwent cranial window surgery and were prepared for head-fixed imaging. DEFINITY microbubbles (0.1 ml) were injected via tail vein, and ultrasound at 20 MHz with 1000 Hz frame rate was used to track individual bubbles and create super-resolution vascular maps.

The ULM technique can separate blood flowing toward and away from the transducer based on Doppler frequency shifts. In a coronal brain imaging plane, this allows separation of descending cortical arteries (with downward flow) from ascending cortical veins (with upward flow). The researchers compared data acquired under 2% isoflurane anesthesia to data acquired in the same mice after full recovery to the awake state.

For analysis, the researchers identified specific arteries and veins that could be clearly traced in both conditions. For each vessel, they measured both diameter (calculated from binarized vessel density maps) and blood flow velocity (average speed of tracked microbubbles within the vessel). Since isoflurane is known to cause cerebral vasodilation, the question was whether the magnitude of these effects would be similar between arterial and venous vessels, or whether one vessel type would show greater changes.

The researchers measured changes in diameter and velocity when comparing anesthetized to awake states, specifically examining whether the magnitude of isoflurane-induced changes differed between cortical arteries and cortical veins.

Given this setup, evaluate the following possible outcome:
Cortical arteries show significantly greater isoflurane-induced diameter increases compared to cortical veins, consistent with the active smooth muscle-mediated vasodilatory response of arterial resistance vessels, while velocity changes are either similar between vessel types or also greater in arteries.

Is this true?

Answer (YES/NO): NO